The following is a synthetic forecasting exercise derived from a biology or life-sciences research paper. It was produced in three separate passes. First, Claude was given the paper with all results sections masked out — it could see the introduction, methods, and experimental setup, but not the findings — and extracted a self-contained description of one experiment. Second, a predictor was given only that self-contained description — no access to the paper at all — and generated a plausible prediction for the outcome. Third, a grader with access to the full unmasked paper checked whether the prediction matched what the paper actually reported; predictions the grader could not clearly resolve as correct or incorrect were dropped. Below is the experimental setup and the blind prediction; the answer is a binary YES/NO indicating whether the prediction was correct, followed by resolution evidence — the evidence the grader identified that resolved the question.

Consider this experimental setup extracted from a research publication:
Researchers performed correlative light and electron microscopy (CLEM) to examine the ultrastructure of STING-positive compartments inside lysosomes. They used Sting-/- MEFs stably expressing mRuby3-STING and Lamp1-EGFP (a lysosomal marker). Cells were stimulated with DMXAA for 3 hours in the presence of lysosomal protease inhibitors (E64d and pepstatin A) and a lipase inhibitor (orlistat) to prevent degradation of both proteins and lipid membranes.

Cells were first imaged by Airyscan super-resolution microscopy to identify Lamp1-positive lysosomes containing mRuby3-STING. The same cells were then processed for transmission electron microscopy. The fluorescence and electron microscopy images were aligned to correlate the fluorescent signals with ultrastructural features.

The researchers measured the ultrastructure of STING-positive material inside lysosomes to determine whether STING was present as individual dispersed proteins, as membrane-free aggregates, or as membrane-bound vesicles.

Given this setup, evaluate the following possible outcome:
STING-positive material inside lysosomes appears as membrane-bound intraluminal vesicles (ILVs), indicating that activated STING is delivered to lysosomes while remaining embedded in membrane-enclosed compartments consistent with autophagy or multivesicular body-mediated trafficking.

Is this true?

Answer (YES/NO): NO